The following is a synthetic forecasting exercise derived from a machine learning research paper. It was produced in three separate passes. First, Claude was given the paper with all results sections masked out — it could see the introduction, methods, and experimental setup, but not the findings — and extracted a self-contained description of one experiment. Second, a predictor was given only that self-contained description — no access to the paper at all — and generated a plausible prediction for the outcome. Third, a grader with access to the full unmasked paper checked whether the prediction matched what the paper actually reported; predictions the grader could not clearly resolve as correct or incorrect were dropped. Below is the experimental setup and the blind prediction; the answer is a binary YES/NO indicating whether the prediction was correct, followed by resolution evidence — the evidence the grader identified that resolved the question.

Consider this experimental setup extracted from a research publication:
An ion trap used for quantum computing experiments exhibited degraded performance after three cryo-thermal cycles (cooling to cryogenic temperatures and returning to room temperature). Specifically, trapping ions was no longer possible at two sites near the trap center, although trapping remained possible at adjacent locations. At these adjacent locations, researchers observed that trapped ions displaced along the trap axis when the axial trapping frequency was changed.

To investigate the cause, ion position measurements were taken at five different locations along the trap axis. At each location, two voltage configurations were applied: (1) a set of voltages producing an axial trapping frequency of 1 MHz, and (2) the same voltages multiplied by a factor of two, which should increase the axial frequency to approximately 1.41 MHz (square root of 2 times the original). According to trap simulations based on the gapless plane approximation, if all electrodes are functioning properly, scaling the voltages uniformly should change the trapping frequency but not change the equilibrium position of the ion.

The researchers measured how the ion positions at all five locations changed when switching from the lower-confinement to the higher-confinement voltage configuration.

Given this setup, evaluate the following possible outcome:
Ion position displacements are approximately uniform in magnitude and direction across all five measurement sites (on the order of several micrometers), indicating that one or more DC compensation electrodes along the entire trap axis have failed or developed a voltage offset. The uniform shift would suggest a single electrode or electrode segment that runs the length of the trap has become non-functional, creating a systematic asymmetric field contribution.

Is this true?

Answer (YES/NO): NO